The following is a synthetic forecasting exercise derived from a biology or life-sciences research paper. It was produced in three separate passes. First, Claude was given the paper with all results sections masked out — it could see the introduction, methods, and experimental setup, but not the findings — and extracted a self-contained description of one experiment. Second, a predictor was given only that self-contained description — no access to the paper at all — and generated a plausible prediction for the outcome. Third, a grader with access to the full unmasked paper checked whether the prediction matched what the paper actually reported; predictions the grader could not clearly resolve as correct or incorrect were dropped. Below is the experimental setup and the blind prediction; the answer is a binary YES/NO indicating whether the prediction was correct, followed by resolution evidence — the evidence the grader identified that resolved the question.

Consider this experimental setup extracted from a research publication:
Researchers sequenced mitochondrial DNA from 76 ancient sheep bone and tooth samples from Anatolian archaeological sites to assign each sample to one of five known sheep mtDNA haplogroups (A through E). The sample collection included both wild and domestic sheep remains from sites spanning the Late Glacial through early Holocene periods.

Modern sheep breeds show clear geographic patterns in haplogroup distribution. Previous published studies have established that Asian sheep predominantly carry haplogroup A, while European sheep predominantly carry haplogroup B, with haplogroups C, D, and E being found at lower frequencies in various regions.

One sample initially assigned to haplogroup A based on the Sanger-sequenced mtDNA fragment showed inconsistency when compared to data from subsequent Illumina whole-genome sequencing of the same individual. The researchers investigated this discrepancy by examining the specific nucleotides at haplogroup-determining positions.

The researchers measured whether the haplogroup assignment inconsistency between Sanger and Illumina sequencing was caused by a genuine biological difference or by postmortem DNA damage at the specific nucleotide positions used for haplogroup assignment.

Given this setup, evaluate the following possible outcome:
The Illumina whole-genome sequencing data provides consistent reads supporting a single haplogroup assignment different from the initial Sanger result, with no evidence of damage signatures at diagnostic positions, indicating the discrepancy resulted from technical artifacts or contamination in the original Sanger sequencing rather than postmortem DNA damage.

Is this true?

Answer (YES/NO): NO